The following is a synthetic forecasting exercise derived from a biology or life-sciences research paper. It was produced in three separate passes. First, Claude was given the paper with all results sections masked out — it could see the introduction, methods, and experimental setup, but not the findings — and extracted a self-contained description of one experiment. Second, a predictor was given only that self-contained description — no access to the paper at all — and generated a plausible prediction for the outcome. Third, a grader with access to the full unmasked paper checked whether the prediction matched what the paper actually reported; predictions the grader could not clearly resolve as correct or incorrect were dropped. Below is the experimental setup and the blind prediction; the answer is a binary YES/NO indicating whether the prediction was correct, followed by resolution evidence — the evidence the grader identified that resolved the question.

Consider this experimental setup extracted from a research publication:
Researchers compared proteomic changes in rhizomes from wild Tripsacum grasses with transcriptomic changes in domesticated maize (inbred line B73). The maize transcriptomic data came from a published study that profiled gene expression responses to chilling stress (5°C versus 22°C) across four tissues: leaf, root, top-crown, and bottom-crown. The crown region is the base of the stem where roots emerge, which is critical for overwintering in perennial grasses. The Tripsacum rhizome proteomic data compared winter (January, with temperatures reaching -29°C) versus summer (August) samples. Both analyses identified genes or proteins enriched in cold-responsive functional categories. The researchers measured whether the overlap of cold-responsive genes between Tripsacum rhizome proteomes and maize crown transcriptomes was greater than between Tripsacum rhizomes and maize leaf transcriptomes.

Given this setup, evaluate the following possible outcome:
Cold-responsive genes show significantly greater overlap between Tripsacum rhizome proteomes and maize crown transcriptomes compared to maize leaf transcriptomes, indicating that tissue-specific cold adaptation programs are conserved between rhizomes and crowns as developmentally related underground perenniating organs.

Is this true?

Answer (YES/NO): NO